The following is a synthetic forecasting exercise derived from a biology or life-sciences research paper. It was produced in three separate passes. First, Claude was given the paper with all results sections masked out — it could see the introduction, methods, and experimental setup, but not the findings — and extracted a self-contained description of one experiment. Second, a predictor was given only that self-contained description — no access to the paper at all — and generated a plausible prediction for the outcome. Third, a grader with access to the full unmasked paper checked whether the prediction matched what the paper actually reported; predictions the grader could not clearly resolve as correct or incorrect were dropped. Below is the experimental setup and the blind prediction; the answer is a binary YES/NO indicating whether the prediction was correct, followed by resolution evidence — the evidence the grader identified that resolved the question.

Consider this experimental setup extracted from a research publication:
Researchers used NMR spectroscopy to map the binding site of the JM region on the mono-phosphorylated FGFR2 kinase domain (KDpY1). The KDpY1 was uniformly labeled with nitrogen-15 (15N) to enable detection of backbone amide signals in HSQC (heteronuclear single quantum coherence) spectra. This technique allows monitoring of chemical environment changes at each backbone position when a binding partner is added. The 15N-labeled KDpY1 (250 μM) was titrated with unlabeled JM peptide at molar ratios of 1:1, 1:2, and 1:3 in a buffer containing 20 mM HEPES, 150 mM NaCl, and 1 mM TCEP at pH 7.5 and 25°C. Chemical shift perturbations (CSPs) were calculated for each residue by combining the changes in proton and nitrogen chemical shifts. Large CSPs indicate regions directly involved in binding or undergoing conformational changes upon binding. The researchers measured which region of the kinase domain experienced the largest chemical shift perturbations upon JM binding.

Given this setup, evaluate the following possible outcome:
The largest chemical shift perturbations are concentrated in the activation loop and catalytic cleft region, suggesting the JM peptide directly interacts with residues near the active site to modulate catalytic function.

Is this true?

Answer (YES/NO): NO